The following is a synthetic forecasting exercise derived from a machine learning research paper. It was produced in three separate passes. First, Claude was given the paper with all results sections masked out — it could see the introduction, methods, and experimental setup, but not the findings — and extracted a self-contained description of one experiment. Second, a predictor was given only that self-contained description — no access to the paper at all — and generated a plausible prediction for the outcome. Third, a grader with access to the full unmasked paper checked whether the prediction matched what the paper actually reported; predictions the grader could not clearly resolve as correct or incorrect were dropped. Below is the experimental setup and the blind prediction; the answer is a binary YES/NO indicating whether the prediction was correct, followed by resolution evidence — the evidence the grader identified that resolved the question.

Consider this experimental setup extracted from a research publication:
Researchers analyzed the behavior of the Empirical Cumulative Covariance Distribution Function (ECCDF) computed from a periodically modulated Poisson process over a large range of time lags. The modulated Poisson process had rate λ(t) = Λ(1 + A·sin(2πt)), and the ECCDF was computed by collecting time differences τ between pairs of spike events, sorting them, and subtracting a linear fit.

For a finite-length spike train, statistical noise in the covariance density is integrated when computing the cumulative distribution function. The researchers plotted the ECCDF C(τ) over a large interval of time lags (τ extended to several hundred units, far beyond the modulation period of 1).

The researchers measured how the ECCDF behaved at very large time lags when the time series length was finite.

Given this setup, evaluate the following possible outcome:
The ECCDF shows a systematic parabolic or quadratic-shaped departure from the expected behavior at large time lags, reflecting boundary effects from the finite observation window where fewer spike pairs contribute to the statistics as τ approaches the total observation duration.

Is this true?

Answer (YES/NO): NO